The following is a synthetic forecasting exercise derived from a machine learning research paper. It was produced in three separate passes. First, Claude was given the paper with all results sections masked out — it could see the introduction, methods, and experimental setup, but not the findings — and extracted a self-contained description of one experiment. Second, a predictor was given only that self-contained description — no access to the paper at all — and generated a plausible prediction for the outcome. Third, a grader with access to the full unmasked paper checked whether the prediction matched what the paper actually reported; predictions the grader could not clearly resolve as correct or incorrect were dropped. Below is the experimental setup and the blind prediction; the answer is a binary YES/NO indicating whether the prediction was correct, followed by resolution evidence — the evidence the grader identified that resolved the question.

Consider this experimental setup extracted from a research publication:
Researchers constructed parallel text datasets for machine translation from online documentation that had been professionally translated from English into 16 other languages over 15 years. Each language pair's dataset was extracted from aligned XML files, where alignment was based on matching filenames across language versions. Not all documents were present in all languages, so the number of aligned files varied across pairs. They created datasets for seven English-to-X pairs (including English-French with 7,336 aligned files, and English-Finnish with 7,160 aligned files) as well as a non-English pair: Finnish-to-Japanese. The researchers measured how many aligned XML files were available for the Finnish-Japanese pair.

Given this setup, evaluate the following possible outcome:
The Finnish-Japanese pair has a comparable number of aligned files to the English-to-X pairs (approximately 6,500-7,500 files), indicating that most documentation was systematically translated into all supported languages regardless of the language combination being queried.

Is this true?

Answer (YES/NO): NO